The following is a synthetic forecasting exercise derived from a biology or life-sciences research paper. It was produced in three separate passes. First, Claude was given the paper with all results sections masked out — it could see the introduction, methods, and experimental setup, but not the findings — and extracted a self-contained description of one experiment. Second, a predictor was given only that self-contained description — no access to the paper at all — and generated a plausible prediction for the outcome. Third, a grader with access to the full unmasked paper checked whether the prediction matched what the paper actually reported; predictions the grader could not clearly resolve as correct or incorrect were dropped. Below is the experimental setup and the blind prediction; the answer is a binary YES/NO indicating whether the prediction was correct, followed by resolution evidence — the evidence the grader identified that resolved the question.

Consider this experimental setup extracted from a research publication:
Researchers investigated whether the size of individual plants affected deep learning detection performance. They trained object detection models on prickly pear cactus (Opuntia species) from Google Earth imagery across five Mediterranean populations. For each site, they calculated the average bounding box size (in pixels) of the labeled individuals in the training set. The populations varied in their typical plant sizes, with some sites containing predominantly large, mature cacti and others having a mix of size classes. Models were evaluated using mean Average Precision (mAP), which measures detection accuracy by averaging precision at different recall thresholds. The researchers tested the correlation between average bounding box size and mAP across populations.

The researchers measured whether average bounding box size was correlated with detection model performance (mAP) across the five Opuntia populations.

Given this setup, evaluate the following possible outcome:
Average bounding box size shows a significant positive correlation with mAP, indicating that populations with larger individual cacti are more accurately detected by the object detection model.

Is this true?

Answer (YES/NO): NO